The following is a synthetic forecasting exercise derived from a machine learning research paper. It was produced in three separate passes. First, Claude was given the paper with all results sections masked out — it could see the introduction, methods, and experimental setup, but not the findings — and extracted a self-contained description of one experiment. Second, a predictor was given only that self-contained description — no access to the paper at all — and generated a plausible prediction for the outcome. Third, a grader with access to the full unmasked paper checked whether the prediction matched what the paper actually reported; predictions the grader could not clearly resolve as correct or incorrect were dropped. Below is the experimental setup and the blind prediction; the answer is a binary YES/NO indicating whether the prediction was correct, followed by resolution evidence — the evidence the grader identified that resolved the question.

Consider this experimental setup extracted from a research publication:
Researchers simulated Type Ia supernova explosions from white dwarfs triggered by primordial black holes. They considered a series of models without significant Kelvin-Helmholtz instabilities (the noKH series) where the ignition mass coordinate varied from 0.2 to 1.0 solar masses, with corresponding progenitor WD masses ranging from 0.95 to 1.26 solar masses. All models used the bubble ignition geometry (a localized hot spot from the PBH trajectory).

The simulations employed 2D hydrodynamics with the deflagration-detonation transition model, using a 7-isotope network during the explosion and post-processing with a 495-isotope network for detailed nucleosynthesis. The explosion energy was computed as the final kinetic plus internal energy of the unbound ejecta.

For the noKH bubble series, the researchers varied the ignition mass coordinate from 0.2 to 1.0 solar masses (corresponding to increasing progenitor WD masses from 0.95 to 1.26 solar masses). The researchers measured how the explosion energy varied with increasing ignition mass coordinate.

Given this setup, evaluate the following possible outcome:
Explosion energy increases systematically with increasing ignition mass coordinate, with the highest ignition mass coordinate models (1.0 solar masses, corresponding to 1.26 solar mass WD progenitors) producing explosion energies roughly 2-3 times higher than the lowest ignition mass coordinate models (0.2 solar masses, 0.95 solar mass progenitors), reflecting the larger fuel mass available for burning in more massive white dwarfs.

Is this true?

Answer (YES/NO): NO